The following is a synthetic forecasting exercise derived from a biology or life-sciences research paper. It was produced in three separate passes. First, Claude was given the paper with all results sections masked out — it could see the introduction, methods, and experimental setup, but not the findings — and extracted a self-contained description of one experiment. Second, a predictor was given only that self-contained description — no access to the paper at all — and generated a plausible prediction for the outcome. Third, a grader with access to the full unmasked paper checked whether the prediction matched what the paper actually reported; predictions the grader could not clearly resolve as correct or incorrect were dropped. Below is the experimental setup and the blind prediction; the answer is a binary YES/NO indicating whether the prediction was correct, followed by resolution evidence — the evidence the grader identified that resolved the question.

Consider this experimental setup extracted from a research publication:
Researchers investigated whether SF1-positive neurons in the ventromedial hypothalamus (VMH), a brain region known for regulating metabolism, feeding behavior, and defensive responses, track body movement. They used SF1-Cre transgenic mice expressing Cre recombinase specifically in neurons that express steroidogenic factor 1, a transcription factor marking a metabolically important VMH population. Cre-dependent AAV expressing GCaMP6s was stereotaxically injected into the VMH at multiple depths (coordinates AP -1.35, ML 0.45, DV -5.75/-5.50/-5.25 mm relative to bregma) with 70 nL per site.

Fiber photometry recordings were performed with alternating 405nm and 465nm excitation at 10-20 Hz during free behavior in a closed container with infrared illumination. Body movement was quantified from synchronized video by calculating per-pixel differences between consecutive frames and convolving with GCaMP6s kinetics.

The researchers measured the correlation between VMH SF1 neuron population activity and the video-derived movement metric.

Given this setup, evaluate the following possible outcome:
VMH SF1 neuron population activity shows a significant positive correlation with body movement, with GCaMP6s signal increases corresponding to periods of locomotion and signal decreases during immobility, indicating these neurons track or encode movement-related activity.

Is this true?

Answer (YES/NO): NO